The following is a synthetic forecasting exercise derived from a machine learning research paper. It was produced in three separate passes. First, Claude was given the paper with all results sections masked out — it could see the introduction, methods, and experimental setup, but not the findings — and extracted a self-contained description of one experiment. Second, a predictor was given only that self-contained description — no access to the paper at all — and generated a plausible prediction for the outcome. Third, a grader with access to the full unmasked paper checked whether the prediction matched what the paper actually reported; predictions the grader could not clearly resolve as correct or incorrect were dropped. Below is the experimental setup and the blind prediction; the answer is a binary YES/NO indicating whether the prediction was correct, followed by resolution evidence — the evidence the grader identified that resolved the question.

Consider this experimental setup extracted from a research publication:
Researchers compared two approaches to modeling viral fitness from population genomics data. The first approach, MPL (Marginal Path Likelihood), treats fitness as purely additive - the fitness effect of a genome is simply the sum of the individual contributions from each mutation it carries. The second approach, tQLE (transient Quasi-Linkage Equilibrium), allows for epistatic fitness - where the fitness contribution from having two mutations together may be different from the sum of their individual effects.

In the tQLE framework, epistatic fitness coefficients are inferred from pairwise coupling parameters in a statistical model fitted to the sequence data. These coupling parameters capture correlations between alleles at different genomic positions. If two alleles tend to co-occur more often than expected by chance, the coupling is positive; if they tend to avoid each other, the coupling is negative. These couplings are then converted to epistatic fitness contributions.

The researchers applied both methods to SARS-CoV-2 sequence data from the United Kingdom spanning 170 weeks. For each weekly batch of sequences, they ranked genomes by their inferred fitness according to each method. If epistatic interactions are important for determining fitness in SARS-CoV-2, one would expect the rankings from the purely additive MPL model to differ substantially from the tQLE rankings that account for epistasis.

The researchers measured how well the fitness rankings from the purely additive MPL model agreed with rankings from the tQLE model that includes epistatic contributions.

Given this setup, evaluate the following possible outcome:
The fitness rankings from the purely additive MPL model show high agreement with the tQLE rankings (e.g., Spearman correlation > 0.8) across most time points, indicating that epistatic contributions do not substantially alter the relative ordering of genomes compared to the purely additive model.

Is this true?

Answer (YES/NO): YES